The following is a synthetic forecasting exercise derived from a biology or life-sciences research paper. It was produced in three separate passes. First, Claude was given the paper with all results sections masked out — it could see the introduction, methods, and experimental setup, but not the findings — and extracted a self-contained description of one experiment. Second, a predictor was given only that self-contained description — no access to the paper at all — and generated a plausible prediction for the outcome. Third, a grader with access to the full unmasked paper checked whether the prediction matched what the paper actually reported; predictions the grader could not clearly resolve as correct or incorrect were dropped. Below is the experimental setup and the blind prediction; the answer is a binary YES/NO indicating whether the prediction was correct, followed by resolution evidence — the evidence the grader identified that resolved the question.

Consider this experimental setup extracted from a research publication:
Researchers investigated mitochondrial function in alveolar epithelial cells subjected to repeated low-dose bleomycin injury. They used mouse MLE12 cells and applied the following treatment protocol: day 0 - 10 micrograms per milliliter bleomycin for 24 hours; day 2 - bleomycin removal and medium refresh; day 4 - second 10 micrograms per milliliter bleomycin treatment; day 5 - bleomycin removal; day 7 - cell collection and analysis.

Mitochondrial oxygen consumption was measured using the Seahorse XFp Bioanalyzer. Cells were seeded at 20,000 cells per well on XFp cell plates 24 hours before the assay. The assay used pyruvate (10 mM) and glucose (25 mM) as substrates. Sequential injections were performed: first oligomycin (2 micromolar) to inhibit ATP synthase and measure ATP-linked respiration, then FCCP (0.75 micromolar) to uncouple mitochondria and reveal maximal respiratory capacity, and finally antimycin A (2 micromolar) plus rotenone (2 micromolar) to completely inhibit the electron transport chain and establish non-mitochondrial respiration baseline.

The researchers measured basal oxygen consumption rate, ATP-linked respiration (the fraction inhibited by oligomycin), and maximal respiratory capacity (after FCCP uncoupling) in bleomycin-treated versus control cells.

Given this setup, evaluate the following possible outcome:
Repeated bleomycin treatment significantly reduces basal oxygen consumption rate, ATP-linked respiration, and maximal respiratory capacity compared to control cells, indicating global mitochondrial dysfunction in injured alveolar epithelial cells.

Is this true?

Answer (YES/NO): NO